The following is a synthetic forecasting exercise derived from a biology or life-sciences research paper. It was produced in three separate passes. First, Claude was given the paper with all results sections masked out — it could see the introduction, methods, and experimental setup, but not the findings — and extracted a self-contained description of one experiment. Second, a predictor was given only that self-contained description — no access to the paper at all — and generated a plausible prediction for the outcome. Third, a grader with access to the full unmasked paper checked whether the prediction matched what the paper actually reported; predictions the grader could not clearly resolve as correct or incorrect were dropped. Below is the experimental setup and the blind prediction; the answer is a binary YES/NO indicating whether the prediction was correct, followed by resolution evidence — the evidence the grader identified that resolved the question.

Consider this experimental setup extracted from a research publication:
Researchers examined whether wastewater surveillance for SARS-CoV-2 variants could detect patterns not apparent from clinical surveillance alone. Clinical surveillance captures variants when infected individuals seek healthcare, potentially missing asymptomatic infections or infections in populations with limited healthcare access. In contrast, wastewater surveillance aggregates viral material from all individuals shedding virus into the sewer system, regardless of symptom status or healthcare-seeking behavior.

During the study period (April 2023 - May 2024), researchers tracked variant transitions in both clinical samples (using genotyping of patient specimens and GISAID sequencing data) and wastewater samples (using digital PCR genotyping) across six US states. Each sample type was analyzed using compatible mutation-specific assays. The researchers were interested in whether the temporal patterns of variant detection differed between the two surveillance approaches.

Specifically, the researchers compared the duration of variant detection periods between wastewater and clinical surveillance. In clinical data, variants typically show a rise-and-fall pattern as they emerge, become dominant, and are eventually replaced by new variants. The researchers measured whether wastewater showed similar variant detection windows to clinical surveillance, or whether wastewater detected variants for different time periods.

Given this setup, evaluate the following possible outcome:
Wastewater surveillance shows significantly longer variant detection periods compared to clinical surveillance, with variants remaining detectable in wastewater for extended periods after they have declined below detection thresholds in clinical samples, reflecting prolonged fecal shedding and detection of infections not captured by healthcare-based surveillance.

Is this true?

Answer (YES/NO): YES